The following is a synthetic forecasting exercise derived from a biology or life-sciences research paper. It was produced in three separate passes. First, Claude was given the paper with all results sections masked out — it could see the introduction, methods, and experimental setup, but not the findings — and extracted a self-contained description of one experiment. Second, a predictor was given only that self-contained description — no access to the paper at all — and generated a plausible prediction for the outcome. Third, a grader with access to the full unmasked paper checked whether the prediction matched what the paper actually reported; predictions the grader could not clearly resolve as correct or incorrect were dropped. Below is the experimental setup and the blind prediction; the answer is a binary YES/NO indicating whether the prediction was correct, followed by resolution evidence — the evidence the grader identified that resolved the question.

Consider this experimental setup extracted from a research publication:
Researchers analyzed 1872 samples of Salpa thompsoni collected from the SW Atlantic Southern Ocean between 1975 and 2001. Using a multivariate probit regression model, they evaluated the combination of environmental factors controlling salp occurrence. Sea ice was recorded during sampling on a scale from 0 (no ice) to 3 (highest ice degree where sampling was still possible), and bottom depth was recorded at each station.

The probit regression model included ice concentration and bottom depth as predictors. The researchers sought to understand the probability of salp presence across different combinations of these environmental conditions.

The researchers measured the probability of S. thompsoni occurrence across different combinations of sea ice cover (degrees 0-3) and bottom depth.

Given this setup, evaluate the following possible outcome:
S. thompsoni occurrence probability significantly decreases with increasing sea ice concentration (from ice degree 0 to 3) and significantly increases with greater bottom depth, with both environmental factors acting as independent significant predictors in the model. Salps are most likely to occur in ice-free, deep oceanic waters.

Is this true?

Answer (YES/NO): NO